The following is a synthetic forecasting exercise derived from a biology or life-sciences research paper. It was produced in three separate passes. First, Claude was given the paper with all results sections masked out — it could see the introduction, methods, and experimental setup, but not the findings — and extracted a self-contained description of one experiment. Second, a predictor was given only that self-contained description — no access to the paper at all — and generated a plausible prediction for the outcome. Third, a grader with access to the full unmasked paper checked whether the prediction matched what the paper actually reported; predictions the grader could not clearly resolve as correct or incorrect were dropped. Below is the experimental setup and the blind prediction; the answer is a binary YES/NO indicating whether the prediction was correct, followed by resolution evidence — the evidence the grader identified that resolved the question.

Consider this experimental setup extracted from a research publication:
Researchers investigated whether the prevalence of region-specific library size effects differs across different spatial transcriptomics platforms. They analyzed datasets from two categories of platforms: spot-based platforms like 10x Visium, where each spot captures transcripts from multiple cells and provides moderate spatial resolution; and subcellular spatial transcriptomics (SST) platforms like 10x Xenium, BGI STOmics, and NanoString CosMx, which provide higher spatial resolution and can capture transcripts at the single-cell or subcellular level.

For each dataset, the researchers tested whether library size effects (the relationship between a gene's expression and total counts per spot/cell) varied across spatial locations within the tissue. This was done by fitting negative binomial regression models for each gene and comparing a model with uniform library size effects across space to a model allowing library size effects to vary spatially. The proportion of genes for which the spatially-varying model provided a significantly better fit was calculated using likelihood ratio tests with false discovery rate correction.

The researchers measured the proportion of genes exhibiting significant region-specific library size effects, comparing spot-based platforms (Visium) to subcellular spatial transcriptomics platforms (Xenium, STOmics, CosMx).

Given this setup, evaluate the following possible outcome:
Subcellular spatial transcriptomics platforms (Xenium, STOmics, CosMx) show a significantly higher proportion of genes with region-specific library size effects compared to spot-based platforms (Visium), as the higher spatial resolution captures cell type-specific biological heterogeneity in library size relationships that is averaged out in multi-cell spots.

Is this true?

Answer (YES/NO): YES